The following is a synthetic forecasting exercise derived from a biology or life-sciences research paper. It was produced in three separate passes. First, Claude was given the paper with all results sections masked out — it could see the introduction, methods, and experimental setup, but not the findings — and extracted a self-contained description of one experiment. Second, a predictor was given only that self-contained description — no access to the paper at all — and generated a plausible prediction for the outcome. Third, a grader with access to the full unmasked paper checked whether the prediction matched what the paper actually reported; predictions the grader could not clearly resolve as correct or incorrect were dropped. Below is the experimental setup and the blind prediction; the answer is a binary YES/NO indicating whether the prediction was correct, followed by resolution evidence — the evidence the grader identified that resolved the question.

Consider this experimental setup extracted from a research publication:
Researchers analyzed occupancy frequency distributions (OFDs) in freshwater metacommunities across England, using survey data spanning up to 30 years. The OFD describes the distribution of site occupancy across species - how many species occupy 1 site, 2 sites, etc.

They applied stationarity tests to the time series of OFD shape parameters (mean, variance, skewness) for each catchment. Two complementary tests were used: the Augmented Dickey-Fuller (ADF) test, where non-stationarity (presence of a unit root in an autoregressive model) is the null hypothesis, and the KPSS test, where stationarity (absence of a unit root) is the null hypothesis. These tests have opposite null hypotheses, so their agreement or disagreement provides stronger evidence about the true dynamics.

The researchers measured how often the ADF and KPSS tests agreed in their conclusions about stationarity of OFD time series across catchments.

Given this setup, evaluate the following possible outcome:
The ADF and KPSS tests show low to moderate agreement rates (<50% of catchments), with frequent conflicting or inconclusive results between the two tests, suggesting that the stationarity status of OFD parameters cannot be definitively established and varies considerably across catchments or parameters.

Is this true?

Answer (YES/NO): YES